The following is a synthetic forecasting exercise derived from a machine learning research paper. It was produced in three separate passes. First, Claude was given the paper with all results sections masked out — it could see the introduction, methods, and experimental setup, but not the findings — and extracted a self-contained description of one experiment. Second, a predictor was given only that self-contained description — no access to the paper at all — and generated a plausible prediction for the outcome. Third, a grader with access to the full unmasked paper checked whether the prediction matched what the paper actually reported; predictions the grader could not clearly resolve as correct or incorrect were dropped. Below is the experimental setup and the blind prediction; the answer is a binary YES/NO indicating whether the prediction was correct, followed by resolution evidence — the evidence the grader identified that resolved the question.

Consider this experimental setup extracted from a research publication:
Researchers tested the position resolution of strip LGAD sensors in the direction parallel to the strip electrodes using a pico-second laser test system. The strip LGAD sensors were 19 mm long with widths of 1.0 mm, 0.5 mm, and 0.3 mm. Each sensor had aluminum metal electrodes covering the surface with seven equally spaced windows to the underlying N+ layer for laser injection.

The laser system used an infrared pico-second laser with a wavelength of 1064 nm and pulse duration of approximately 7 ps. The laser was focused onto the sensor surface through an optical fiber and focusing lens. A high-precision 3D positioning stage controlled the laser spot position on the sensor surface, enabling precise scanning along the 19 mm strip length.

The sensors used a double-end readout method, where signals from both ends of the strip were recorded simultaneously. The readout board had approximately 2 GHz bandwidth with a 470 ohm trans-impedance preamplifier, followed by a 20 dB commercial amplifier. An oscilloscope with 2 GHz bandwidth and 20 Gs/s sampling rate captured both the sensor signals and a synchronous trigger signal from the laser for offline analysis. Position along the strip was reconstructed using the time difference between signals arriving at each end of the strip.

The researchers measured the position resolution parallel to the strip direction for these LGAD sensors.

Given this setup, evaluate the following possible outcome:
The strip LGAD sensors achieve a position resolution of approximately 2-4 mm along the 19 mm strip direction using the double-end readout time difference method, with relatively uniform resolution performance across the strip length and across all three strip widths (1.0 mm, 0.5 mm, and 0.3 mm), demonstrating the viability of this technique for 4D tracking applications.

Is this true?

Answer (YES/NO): NO